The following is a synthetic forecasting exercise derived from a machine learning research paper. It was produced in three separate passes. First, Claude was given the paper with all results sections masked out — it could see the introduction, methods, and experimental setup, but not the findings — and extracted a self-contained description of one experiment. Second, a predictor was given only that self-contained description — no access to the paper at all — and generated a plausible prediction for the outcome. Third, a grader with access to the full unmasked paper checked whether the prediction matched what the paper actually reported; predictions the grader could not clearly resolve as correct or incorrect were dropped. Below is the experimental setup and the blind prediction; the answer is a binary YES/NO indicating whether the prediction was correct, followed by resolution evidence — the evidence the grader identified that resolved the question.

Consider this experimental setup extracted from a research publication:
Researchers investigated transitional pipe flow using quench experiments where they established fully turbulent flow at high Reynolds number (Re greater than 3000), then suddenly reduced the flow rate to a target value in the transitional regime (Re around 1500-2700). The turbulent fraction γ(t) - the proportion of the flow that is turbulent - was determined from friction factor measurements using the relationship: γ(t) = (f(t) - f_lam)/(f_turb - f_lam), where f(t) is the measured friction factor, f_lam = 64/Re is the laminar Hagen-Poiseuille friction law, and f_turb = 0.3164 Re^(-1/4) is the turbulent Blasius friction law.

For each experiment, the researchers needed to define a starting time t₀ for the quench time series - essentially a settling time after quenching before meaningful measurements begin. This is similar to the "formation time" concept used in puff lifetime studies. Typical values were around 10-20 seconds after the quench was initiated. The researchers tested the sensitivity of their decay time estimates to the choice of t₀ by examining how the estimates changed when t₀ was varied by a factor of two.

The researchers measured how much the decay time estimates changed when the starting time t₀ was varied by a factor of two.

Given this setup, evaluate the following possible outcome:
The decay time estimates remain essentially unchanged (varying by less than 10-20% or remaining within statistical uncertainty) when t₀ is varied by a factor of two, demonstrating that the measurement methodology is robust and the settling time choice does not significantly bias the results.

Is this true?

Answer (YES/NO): YES